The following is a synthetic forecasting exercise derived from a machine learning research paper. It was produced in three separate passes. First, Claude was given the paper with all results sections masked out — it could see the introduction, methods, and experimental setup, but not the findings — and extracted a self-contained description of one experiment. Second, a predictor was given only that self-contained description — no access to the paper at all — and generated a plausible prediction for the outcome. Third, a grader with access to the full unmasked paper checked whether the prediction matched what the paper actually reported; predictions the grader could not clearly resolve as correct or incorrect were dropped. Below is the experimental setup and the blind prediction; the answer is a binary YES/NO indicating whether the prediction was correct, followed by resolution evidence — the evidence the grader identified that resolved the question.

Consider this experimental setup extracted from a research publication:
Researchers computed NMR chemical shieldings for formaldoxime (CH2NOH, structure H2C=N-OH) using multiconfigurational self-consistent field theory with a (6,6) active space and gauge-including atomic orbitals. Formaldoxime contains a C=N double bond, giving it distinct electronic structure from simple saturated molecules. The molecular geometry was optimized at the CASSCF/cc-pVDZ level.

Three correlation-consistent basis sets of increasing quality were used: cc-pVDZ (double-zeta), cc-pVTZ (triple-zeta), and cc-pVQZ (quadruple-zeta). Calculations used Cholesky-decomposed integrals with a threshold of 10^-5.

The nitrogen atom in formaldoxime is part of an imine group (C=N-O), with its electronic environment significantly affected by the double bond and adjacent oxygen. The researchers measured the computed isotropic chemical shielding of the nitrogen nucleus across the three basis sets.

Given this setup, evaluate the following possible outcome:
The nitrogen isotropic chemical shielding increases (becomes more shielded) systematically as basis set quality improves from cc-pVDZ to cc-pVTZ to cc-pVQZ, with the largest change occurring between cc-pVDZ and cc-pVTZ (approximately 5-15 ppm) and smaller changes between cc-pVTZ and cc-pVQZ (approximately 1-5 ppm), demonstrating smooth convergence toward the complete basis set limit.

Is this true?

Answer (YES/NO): NO